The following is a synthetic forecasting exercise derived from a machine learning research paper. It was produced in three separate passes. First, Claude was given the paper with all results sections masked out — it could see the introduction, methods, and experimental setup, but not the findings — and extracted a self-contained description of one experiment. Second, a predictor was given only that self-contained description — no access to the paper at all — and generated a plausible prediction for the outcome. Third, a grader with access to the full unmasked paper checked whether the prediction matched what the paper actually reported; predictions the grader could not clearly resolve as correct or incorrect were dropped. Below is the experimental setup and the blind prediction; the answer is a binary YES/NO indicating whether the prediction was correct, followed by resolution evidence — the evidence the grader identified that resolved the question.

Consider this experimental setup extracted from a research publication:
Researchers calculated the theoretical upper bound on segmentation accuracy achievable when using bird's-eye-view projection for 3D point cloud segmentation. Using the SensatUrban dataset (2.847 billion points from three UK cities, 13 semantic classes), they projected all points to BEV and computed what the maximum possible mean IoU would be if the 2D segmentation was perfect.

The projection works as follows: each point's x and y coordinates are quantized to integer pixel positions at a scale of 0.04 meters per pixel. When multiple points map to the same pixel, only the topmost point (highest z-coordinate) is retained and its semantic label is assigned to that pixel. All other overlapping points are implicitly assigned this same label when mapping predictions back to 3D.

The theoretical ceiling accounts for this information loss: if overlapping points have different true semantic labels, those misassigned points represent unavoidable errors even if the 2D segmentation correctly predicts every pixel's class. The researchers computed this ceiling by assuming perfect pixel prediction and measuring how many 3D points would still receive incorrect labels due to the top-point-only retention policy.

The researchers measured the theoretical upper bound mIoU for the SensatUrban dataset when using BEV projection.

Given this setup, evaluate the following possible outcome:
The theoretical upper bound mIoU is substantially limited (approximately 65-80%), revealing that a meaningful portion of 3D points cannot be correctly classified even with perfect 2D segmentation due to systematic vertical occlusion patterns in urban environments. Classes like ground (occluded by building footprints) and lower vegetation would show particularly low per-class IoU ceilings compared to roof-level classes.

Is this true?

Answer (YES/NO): NO